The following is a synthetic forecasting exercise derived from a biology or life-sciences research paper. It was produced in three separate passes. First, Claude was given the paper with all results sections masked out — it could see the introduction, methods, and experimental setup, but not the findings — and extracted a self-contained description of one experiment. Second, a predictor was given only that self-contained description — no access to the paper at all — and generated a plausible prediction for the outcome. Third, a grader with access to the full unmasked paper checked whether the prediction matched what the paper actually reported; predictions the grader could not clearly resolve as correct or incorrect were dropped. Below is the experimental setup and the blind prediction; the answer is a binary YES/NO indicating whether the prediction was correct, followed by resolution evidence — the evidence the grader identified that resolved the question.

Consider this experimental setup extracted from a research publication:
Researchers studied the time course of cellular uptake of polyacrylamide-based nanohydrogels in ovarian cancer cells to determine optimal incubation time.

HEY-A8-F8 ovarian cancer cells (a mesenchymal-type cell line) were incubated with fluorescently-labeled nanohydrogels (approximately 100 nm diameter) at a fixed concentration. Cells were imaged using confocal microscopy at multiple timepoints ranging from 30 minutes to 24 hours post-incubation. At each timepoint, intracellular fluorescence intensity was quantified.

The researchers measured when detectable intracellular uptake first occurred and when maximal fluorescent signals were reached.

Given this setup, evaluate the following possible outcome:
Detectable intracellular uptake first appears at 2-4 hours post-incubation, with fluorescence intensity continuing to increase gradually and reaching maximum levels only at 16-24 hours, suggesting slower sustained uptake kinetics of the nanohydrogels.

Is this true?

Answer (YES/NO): NO